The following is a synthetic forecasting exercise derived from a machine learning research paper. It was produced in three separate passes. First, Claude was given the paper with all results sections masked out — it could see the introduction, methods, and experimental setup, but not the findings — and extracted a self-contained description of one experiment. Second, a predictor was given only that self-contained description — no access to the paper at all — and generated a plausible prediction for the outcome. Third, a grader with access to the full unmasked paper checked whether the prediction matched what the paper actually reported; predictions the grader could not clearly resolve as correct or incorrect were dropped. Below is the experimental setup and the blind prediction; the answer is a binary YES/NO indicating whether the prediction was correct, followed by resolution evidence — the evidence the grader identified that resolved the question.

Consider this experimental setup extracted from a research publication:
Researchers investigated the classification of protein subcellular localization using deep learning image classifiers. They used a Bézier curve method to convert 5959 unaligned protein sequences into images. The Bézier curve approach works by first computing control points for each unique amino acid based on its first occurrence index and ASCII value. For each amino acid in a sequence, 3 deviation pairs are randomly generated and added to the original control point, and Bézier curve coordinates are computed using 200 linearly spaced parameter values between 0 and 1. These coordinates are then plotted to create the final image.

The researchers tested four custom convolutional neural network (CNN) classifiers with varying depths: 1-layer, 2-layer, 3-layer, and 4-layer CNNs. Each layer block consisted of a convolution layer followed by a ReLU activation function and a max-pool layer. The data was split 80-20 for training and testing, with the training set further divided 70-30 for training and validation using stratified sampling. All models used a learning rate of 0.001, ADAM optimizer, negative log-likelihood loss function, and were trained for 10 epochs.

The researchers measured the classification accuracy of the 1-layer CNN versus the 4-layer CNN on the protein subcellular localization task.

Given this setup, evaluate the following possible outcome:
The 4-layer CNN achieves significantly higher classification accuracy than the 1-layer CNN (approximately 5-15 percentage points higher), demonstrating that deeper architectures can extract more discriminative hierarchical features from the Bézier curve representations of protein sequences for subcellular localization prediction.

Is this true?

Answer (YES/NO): NO